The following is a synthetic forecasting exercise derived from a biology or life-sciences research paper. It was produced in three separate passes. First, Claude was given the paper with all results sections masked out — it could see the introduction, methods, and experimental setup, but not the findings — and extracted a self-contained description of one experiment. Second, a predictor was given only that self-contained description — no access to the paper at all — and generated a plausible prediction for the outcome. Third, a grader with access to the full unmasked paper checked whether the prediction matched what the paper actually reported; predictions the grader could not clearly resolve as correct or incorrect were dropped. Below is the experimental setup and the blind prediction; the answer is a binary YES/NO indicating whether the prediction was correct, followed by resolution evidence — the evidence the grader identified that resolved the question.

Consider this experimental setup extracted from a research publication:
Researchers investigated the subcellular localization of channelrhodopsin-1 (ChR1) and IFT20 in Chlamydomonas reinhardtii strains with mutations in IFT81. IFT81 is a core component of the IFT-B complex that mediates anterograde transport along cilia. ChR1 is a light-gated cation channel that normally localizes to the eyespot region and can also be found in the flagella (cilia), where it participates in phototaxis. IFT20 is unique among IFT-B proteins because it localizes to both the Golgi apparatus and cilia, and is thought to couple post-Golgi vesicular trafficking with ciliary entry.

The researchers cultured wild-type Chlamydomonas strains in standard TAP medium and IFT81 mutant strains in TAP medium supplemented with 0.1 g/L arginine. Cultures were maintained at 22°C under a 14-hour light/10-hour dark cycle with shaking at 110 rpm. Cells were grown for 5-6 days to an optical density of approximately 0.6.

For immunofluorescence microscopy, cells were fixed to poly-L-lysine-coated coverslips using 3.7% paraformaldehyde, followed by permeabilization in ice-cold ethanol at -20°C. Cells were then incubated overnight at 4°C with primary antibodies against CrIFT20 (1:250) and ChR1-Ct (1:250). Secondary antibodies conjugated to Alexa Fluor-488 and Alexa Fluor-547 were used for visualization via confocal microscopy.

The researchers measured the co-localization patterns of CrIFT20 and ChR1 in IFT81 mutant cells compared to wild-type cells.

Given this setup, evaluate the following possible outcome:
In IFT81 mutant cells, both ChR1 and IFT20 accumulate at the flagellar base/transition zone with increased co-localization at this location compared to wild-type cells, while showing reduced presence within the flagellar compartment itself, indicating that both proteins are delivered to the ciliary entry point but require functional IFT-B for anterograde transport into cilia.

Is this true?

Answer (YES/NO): NO